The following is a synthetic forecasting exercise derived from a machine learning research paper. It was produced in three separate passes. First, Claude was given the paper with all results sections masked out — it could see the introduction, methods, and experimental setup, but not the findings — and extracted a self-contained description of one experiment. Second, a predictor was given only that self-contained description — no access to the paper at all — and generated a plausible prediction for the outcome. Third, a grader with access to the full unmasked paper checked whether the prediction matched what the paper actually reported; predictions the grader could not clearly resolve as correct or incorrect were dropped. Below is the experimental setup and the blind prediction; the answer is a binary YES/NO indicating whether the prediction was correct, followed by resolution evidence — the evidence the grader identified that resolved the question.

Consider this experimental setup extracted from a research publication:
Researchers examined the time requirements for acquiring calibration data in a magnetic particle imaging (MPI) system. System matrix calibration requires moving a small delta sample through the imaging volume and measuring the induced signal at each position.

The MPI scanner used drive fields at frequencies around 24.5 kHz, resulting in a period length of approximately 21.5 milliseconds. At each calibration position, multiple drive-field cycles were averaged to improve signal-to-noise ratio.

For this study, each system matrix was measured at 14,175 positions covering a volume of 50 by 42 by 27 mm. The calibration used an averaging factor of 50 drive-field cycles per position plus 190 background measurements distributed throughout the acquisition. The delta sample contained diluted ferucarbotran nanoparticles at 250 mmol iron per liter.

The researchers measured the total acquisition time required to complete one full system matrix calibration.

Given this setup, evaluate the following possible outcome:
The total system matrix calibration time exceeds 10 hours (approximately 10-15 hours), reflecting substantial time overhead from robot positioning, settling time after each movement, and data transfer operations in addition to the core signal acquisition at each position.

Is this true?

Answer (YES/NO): NO